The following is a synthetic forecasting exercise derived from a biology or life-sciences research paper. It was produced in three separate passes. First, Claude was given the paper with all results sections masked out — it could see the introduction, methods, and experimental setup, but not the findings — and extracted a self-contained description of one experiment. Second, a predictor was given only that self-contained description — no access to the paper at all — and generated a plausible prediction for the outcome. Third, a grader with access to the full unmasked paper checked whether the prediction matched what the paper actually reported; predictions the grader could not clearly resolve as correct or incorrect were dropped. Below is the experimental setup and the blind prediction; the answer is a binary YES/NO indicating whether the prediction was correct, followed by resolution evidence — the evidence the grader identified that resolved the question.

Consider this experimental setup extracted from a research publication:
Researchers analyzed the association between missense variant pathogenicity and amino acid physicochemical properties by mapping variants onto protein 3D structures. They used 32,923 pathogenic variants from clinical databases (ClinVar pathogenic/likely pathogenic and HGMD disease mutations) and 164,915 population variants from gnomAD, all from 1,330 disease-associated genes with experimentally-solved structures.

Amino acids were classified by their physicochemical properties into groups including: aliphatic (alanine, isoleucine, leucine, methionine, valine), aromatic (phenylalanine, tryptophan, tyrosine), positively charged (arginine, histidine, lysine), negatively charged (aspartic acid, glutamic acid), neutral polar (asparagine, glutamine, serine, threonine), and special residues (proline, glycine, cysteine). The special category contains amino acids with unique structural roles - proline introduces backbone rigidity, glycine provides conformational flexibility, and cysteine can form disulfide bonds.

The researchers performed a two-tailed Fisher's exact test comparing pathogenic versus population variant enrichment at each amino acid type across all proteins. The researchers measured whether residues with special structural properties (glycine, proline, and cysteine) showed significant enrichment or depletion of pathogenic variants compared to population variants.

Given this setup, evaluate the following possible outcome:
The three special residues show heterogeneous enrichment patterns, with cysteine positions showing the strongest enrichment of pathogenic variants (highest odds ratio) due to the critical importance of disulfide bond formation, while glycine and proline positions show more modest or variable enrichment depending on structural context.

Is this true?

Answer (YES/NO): YES